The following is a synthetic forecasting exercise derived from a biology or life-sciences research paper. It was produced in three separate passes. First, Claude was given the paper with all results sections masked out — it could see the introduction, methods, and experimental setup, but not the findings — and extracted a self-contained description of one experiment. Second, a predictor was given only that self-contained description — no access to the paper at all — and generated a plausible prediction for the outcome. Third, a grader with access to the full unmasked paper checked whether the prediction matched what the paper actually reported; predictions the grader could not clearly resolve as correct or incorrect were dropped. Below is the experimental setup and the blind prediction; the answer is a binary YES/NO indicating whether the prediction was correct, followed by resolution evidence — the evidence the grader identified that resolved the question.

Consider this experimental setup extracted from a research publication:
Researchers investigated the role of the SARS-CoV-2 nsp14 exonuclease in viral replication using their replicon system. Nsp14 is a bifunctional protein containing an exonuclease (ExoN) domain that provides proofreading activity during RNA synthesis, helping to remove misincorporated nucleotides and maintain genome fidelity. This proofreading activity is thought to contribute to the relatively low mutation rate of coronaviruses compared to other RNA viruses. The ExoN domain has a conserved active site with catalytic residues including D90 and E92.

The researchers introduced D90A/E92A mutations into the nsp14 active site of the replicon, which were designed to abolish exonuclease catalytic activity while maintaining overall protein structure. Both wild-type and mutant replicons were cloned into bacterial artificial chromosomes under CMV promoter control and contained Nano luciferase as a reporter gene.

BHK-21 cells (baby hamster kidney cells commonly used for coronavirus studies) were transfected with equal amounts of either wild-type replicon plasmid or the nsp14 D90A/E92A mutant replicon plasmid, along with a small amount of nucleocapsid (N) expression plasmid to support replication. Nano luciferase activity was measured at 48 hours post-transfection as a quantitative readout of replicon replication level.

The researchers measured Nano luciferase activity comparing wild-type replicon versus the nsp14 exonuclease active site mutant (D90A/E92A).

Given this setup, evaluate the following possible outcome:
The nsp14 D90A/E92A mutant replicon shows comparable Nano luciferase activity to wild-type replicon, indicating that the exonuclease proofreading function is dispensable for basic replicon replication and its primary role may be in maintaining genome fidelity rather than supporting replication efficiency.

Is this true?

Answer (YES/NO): NO